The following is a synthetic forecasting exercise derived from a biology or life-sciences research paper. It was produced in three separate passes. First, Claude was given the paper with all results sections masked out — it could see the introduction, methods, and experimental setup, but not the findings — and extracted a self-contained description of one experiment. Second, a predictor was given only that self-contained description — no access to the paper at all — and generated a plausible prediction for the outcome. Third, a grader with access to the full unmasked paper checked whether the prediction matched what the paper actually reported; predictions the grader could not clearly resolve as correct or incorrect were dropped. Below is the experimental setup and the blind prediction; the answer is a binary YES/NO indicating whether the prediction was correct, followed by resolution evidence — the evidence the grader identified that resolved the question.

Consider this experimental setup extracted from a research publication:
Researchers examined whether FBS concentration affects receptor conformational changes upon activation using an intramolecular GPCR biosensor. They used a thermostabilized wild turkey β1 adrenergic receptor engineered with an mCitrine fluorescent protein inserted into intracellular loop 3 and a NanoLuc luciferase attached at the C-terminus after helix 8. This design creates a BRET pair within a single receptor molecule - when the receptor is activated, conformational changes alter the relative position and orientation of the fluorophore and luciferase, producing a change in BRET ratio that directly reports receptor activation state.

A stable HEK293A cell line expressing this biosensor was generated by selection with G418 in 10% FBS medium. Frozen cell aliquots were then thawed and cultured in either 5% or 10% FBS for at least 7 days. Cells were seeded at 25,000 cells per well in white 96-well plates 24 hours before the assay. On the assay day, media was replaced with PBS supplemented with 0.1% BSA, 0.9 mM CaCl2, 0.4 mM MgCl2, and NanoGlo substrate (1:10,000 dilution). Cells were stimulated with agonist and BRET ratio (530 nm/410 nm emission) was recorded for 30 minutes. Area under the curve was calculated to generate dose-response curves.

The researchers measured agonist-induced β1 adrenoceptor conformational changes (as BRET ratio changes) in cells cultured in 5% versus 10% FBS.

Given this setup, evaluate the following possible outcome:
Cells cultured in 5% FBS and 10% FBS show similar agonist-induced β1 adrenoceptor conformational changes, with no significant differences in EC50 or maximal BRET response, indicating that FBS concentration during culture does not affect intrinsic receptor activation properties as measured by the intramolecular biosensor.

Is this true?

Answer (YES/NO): YES